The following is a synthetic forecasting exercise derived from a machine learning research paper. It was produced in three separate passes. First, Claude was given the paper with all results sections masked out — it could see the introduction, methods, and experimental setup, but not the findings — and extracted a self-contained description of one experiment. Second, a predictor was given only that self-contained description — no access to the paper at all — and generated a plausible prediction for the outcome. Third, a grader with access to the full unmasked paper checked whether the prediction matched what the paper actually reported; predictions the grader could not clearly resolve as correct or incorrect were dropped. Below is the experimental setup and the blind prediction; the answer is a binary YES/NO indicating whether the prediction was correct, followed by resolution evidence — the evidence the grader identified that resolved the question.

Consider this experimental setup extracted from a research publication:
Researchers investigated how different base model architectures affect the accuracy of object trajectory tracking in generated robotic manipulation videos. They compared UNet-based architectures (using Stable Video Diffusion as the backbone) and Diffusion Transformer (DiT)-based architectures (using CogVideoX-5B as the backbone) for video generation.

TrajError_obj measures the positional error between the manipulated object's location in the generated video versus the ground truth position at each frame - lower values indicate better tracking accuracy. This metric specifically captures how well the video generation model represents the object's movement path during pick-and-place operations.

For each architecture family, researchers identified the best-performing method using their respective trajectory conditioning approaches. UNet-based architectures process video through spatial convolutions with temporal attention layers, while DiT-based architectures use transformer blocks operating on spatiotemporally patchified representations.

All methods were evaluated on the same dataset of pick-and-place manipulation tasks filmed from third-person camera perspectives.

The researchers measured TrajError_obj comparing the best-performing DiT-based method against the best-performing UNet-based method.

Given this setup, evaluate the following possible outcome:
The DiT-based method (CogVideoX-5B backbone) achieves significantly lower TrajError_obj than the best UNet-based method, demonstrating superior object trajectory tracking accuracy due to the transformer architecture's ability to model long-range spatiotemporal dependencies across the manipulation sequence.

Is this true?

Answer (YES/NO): NO